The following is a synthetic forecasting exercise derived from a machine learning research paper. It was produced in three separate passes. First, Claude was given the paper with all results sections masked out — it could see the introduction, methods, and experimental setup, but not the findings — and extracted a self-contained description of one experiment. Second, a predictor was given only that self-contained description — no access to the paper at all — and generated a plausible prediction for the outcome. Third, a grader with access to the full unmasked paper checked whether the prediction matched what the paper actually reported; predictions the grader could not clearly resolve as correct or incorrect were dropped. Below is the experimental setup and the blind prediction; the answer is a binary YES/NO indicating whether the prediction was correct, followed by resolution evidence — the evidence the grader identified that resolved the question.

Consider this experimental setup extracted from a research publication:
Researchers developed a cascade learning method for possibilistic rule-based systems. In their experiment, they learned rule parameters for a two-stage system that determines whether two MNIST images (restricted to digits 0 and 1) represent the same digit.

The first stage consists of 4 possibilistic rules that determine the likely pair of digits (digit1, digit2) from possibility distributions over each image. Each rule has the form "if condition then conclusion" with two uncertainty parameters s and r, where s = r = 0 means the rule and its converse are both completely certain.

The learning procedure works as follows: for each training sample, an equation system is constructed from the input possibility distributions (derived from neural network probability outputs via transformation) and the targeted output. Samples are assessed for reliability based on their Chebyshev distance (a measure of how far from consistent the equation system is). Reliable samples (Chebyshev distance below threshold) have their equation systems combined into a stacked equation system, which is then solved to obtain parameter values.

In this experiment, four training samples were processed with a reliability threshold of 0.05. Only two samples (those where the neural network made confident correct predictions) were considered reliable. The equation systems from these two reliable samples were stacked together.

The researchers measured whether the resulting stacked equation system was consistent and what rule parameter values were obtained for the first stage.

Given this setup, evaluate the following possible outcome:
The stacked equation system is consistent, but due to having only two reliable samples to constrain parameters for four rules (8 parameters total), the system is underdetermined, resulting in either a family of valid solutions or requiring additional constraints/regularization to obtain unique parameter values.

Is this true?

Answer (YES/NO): NO